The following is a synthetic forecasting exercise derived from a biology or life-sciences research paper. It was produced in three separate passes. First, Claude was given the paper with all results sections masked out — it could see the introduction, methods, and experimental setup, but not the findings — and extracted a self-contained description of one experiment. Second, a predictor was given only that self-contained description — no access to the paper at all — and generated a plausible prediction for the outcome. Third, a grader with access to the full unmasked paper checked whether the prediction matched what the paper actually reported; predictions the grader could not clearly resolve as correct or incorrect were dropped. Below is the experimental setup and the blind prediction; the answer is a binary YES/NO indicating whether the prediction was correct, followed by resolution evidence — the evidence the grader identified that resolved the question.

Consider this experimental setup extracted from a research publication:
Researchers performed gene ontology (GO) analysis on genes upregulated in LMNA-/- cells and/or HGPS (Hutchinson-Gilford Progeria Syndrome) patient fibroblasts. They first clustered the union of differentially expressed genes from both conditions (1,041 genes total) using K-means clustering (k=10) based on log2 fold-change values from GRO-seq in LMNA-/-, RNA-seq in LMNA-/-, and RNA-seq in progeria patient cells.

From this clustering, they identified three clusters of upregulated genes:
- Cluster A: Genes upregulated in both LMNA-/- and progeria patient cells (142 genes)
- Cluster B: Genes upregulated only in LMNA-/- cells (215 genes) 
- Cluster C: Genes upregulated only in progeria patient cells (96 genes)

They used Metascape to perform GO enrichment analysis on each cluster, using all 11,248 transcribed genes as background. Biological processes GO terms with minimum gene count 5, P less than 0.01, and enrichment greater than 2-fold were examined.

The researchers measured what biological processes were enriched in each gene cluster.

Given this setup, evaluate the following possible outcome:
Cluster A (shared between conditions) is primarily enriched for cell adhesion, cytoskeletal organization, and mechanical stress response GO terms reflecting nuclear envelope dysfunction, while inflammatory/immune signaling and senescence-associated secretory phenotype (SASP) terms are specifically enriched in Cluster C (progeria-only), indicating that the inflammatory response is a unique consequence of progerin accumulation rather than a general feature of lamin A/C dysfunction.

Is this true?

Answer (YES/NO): NO